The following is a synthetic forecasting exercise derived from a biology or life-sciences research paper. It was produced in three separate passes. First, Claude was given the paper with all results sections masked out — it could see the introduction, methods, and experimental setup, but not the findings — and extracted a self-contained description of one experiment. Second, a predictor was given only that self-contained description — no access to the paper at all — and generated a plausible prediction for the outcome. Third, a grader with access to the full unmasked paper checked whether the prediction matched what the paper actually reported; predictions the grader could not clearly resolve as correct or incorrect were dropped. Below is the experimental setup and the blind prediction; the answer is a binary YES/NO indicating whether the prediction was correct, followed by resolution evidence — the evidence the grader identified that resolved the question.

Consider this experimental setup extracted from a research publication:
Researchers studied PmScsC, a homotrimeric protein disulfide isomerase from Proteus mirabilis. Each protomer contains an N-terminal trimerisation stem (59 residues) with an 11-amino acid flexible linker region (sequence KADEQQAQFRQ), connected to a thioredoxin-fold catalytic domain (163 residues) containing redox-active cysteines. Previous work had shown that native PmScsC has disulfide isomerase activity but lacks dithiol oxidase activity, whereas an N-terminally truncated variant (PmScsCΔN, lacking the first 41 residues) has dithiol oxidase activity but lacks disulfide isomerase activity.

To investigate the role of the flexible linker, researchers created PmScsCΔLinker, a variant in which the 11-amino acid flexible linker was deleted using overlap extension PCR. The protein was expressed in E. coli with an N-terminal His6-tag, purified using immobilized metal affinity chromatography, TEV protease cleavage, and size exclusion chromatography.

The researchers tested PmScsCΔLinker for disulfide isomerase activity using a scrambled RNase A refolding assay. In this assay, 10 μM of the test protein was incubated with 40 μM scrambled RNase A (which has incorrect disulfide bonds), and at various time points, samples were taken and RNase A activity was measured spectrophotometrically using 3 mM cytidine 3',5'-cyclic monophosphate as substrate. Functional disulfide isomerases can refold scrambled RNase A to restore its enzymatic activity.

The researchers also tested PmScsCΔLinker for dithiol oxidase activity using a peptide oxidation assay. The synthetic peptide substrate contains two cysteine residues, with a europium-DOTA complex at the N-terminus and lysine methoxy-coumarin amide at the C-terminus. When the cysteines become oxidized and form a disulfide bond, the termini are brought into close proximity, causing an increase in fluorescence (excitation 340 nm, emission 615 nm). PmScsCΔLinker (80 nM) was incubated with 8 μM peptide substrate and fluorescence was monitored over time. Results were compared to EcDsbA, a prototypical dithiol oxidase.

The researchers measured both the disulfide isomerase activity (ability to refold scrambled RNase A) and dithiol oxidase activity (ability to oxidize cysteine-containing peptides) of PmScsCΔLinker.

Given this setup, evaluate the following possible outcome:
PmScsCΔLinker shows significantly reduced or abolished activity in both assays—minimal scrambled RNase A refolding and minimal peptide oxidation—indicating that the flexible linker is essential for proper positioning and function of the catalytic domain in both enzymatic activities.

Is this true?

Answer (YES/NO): YES